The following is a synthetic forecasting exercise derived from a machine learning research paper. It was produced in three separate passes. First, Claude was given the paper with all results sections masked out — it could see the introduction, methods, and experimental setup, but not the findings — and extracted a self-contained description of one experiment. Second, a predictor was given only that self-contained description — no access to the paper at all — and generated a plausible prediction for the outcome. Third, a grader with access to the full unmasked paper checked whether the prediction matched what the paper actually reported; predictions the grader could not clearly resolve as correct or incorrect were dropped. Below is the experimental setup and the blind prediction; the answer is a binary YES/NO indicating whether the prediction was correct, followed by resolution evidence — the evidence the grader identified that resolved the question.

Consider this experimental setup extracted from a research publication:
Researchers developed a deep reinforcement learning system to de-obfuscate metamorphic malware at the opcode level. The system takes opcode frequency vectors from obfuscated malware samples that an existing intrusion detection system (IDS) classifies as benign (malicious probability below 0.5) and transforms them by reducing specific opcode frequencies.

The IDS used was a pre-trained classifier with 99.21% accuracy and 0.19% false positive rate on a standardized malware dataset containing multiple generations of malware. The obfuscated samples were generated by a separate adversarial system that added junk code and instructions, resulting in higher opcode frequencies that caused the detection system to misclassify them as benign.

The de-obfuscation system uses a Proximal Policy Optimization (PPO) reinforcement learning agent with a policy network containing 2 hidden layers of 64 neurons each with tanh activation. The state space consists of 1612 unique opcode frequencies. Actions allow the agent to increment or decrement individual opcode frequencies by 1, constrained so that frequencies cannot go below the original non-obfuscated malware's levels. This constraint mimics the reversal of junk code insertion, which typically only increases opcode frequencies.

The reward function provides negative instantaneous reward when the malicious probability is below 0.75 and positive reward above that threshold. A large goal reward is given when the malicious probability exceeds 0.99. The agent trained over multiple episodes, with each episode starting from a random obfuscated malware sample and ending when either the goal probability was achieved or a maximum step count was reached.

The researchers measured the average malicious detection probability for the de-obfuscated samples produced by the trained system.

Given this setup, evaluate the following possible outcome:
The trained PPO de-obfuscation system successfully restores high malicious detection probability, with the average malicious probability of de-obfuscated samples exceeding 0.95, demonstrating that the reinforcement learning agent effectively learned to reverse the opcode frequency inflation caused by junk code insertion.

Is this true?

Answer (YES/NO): NO